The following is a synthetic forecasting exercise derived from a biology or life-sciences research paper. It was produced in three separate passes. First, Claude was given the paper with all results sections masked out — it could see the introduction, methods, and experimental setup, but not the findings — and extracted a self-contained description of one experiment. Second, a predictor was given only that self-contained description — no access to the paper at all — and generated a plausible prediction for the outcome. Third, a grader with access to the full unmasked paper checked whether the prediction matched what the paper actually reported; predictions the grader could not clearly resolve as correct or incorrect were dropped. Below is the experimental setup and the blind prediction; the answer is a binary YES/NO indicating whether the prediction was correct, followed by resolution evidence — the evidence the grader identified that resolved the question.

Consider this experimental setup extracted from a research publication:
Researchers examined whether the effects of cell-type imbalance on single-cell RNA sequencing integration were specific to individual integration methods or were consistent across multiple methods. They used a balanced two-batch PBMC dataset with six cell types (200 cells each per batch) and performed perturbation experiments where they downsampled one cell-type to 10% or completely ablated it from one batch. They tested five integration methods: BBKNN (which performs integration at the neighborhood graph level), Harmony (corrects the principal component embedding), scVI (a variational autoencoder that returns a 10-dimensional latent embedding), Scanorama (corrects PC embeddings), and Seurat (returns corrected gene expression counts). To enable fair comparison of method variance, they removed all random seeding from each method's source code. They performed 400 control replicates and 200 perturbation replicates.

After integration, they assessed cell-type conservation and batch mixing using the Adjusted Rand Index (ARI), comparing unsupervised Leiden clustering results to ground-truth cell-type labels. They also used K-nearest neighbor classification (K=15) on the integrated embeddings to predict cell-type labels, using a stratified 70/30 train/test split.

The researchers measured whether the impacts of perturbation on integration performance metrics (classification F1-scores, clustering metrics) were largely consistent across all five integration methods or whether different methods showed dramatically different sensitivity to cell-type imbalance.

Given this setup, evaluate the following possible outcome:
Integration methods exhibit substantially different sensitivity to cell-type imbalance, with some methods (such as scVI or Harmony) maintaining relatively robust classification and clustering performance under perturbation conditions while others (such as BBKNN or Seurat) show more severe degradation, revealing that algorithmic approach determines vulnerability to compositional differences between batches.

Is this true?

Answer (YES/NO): NO